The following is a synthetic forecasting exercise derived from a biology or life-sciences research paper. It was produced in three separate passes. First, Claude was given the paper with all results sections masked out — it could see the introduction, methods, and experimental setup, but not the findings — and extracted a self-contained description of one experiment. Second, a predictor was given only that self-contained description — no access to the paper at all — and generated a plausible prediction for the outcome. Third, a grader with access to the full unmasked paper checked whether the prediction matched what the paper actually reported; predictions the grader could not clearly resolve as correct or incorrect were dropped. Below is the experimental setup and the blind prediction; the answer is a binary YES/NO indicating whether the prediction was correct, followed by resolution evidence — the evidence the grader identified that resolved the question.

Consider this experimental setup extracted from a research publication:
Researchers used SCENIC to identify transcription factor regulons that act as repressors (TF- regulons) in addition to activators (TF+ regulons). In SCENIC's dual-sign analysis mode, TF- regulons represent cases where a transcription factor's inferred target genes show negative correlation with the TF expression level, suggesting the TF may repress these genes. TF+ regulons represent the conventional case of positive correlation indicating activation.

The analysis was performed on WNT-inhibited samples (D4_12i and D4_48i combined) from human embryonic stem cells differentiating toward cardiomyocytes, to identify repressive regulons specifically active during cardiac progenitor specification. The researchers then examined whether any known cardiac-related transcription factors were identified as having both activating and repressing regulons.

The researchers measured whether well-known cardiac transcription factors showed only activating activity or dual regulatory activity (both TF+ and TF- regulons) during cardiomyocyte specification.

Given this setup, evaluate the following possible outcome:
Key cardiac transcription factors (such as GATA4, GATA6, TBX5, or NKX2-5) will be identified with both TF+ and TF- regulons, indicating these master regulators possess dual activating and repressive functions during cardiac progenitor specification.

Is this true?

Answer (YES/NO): NO